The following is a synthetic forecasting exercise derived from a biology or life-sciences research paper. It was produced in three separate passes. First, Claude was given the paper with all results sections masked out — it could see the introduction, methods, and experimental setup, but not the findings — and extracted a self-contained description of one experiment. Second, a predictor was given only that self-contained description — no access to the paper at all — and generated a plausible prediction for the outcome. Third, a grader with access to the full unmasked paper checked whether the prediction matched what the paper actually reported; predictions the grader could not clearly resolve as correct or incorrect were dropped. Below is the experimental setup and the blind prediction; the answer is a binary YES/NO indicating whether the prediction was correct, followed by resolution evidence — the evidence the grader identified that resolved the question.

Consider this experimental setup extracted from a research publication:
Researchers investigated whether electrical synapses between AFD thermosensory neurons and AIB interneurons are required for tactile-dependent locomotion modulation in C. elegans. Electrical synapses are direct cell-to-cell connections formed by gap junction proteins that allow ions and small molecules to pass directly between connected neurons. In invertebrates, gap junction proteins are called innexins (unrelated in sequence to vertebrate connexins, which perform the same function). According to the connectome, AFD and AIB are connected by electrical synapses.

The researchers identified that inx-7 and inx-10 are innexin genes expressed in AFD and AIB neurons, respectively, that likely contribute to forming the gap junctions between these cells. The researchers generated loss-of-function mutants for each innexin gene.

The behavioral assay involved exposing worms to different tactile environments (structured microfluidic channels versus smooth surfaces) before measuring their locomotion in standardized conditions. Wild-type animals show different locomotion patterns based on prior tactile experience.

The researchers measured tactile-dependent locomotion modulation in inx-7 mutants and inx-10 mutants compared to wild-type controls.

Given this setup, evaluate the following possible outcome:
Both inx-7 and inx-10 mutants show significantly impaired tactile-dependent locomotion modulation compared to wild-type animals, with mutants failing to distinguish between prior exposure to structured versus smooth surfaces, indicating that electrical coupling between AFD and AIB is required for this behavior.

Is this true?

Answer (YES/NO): NO